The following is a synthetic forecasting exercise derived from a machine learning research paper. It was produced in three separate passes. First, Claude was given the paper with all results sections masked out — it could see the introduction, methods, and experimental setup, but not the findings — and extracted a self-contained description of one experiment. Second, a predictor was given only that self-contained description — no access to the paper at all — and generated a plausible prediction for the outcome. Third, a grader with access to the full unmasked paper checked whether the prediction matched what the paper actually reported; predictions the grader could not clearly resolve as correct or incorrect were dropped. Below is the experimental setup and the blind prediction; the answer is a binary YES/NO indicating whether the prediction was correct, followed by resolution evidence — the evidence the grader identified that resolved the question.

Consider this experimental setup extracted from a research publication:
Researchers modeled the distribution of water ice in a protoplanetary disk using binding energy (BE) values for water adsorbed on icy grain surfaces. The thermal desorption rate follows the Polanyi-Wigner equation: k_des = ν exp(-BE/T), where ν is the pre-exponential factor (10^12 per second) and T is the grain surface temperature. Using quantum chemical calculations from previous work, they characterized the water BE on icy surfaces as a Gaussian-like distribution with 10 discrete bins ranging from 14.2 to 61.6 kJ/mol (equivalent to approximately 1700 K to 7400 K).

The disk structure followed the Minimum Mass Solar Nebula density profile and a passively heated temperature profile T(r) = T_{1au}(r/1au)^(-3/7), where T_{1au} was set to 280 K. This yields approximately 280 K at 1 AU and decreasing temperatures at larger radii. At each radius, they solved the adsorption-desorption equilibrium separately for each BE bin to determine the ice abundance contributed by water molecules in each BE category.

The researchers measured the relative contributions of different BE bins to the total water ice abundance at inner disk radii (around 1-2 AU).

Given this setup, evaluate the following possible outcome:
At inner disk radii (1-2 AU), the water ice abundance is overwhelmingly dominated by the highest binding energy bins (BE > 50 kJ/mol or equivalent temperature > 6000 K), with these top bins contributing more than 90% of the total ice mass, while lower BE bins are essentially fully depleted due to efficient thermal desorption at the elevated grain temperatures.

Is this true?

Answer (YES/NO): YES